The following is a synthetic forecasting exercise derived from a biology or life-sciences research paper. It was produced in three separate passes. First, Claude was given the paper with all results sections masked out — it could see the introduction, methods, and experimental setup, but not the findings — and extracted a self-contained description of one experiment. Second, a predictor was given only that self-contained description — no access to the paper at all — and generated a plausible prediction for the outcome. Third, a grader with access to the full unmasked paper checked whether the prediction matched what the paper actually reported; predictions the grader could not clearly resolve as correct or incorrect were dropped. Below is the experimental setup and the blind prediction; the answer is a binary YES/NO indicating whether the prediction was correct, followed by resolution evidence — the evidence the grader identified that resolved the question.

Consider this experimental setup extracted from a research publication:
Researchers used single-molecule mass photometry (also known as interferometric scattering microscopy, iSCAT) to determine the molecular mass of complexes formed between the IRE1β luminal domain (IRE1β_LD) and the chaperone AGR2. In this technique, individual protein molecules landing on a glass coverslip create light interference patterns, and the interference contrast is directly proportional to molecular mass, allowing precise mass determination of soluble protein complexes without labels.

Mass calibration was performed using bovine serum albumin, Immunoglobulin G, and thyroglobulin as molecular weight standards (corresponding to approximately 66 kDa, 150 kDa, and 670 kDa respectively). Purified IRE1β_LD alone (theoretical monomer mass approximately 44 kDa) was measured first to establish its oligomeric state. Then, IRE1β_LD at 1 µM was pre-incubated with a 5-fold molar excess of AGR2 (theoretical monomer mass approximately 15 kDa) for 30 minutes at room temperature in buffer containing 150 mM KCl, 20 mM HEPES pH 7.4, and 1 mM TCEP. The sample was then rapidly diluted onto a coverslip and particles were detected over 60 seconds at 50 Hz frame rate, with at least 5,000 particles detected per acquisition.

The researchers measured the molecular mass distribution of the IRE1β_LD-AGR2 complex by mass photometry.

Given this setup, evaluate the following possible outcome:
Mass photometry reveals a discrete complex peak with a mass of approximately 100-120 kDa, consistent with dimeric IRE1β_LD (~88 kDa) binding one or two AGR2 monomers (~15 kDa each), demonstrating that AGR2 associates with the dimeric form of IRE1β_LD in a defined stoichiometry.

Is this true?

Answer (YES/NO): NO